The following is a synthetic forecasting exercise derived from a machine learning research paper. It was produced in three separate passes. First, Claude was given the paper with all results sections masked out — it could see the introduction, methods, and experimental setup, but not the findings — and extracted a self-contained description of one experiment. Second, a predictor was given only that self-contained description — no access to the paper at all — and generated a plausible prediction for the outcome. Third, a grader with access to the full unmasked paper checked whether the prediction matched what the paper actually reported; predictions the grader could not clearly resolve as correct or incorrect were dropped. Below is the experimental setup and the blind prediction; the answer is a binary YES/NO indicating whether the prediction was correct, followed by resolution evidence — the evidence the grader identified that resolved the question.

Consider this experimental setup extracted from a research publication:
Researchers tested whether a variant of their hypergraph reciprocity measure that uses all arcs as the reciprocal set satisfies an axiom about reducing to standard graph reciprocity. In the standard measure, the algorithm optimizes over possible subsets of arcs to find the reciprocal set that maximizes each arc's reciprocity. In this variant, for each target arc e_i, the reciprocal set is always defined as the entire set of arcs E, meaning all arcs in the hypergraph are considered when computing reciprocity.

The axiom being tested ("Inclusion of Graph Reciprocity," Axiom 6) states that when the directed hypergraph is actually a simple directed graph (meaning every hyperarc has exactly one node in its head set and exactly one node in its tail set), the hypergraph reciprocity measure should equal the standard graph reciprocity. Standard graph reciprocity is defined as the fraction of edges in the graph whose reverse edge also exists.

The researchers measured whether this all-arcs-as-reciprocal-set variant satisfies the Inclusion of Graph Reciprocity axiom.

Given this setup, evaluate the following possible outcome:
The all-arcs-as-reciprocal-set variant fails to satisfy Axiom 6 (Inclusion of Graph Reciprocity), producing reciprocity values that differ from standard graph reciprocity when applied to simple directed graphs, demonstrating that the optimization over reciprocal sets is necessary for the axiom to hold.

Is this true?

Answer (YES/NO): YES